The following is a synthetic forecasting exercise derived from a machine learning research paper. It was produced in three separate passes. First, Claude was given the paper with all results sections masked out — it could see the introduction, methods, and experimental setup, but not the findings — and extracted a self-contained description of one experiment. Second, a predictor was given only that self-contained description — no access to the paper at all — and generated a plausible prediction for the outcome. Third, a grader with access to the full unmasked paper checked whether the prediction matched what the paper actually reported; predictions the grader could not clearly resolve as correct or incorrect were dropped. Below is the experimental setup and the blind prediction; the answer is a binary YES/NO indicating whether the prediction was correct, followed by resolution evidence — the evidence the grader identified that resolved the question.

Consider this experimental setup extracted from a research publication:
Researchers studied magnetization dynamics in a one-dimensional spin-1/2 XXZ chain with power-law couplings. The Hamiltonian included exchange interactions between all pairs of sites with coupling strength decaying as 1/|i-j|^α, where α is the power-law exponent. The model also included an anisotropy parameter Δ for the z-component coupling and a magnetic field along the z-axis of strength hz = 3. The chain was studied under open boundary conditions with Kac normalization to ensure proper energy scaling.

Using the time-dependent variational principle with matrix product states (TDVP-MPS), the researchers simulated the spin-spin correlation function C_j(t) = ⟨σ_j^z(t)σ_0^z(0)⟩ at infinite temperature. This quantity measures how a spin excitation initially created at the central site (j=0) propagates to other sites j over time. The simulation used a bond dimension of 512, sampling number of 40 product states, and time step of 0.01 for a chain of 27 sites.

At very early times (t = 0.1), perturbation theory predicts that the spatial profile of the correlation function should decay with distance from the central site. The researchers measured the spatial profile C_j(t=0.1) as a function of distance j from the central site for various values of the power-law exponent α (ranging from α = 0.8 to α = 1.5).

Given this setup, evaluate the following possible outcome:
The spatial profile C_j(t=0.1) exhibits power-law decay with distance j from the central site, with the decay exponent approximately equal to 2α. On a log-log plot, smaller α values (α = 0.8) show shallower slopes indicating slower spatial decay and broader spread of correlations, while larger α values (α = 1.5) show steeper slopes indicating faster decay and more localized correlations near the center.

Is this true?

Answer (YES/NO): YES